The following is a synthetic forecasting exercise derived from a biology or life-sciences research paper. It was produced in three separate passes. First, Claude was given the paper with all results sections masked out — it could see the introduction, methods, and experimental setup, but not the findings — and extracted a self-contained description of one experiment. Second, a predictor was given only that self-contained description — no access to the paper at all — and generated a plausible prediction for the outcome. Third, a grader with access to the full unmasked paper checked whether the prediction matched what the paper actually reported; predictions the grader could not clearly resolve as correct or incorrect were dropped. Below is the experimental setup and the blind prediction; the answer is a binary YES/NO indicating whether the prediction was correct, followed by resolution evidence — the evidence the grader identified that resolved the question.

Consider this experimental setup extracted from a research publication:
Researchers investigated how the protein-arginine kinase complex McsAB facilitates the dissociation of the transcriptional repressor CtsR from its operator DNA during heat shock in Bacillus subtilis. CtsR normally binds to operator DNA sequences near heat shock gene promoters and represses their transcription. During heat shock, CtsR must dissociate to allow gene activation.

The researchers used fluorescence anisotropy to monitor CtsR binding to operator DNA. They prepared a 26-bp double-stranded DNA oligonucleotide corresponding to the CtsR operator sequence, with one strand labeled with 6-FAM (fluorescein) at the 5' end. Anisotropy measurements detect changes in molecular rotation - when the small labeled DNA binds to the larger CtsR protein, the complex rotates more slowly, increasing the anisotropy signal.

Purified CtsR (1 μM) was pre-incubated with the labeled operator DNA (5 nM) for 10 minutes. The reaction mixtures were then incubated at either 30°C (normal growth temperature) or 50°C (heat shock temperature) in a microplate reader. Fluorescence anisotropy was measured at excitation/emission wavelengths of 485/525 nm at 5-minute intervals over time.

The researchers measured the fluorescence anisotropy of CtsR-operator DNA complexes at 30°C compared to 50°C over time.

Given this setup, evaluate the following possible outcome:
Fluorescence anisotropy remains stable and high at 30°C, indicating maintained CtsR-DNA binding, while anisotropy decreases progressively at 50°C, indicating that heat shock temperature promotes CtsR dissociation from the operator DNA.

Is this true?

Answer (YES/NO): YES